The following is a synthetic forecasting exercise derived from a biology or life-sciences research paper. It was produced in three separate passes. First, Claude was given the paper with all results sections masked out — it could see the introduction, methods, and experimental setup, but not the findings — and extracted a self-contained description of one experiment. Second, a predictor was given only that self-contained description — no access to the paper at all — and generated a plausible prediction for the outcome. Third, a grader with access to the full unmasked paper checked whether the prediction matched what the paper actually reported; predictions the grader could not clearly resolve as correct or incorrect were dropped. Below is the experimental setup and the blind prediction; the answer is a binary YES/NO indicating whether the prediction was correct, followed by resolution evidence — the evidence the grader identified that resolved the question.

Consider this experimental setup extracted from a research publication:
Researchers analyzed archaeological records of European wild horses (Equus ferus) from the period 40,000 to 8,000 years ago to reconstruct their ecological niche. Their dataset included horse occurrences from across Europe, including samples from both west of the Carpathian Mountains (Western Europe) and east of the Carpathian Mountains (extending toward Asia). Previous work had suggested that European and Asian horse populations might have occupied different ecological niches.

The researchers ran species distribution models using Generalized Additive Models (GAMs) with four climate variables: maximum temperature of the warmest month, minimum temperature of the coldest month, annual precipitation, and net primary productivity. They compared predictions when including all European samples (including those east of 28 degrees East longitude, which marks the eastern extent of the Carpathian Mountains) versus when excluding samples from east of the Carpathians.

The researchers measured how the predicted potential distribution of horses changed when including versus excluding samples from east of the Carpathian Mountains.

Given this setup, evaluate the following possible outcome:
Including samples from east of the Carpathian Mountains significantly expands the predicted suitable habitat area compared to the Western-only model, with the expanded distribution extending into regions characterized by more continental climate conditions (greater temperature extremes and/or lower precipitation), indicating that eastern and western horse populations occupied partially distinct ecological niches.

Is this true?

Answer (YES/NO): YES